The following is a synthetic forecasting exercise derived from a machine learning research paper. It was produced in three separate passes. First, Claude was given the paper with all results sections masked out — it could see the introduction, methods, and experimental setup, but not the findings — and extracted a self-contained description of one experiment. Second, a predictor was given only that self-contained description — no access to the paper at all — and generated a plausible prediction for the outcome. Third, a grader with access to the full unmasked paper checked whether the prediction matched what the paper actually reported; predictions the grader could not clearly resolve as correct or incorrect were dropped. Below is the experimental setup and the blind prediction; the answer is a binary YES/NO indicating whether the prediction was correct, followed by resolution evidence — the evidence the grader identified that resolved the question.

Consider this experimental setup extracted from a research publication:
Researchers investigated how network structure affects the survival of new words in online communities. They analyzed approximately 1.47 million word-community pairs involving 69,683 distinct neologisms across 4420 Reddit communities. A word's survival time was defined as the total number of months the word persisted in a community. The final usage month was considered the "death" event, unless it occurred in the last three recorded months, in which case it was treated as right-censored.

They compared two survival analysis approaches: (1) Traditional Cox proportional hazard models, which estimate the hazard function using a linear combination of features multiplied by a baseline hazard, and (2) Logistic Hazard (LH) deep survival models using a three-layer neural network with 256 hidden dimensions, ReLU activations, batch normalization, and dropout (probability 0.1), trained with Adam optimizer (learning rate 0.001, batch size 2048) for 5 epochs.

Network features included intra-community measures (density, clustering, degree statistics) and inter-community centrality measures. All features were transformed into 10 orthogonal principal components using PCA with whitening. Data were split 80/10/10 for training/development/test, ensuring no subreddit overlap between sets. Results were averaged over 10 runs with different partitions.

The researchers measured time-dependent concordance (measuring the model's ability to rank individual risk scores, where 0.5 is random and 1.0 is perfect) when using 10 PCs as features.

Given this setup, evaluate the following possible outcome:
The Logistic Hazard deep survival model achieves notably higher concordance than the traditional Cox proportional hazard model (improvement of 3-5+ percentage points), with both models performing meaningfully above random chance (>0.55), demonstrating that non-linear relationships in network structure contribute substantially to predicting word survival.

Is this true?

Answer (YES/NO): NO